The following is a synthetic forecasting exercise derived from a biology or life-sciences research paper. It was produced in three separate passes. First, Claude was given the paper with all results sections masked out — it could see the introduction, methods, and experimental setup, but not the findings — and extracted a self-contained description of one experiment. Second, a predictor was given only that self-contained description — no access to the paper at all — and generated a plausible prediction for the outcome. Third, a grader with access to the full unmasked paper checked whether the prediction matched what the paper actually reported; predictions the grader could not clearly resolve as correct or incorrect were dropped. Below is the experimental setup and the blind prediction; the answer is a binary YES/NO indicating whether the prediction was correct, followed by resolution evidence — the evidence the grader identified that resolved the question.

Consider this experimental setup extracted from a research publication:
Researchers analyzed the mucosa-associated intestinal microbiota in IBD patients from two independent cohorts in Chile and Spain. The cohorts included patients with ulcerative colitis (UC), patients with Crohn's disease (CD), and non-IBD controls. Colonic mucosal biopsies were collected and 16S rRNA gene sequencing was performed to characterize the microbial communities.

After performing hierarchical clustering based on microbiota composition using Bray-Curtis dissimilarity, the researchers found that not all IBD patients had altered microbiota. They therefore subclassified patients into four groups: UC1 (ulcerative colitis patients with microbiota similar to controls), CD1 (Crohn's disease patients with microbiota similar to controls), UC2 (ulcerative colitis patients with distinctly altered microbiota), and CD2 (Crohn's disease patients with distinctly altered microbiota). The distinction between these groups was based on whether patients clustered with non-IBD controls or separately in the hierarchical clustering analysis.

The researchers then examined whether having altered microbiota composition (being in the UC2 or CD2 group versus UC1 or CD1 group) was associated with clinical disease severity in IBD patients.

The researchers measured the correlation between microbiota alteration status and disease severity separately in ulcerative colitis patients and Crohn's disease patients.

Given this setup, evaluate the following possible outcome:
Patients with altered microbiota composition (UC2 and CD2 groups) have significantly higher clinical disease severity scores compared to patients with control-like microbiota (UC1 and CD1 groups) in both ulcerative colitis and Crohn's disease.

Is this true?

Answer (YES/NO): NO